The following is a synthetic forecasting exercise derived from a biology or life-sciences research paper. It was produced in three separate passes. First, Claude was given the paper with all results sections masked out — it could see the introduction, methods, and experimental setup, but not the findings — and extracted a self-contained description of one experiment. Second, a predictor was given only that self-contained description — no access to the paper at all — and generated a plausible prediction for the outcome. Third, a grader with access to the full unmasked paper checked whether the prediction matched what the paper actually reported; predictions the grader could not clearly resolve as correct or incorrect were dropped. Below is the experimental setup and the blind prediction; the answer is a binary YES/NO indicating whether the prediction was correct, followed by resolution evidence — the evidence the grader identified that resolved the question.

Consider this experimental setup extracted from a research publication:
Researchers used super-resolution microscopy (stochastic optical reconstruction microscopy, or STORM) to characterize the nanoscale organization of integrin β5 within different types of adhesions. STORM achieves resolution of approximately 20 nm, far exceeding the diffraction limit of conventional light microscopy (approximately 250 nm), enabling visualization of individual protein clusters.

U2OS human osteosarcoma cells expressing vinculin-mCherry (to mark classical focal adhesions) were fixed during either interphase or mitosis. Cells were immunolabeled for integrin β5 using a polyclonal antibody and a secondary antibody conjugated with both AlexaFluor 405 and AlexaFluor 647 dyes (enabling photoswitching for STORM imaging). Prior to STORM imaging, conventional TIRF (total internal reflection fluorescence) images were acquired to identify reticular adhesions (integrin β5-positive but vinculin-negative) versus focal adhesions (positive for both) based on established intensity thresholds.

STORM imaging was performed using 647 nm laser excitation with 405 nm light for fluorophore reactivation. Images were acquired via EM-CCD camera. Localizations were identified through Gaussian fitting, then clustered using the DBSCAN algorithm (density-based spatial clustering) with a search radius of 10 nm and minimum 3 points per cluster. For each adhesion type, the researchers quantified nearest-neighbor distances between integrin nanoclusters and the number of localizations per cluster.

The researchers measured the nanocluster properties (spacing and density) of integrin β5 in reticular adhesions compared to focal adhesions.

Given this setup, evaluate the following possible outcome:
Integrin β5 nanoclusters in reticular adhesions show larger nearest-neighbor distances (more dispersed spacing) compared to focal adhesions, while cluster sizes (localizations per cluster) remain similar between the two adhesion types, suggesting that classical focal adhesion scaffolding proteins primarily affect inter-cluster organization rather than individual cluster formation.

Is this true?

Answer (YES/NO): NO